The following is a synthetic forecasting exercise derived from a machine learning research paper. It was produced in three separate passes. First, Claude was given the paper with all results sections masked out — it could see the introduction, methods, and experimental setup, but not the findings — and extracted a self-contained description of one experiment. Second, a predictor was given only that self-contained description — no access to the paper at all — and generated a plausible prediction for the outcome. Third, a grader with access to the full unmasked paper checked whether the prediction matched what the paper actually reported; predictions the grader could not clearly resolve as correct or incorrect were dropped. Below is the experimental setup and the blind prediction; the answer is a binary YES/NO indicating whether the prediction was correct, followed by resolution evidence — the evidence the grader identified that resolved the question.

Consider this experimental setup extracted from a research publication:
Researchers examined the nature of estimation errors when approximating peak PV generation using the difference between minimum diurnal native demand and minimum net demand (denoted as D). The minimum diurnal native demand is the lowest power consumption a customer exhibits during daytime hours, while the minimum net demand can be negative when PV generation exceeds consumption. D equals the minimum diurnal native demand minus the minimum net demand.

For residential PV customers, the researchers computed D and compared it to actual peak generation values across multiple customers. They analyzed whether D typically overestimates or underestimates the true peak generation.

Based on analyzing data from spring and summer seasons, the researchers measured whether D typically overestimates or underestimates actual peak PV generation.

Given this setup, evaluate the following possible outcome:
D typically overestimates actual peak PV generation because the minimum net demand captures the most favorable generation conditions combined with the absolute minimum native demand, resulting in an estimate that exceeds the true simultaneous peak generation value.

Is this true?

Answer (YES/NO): NO